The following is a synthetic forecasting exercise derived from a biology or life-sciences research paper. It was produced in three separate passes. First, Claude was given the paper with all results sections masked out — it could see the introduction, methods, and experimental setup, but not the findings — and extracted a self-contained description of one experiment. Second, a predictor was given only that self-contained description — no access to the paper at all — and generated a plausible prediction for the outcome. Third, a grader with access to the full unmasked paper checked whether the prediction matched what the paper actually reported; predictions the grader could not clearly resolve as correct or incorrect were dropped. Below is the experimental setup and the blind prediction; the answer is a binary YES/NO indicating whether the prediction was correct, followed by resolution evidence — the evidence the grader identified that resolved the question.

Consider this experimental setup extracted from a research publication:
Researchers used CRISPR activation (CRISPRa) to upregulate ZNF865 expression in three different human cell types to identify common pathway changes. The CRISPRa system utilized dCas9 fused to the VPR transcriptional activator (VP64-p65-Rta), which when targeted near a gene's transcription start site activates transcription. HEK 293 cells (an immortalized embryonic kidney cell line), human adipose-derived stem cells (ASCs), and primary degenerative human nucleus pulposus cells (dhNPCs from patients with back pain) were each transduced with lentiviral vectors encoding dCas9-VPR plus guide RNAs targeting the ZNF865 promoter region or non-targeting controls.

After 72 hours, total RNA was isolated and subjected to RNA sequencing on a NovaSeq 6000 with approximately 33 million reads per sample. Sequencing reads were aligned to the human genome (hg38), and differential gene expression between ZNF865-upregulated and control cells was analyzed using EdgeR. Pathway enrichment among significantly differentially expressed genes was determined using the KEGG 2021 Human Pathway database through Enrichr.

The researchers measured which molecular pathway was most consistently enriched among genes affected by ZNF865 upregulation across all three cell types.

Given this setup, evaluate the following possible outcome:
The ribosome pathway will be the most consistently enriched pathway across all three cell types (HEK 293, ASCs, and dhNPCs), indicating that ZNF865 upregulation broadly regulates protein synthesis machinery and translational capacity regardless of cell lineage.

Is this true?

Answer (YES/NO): NO